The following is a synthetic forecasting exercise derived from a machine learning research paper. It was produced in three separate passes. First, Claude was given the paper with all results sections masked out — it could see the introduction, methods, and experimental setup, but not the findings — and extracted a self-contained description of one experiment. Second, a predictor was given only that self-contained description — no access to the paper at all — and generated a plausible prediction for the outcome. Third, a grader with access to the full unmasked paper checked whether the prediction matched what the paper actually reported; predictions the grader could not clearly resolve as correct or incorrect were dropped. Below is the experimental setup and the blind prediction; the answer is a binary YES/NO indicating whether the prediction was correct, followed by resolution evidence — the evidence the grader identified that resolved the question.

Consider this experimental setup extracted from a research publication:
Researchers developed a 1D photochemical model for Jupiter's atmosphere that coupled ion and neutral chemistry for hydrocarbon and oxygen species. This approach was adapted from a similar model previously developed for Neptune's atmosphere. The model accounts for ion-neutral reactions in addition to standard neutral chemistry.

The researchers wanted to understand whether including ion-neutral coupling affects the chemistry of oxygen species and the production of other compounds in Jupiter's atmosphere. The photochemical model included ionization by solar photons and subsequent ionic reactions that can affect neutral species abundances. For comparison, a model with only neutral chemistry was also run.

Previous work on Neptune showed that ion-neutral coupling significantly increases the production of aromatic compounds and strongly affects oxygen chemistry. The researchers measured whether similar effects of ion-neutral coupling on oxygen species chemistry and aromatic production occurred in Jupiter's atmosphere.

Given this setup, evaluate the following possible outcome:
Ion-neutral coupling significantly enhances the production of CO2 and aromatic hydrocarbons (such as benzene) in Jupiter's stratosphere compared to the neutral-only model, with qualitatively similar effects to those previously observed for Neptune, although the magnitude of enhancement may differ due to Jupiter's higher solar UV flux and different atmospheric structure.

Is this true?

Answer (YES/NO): NO